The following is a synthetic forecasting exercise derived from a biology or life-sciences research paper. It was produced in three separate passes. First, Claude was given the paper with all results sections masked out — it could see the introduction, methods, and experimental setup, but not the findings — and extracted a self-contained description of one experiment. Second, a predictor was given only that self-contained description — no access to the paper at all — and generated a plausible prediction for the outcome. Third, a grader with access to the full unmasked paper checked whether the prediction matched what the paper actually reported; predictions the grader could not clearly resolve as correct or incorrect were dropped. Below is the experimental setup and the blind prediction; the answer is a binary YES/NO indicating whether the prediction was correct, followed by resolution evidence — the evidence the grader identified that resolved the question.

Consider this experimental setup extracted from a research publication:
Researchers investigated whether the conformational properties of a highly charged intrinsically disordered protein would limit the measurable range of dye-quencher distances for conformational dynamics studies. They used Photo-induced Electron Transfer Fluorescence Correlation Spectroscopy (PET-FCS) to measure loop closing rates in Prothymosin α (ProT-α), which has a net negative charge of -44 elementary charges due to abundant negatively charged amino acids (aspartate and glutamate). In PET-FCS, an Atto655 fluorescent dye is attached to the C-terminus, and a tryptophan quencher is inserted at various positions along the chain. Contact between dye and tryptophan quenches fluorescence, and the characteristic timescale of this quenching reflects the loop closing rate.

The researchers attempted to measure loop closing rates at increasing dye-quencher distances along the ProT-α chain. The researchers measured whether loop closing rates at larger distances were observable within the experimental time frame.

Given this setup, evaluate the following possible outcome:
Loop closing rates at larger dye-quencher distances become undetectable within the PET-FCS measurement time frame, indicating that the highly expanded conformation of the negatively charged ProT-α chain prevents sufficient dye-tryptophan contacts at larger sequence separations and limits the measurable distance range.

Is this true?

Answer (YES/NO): YES